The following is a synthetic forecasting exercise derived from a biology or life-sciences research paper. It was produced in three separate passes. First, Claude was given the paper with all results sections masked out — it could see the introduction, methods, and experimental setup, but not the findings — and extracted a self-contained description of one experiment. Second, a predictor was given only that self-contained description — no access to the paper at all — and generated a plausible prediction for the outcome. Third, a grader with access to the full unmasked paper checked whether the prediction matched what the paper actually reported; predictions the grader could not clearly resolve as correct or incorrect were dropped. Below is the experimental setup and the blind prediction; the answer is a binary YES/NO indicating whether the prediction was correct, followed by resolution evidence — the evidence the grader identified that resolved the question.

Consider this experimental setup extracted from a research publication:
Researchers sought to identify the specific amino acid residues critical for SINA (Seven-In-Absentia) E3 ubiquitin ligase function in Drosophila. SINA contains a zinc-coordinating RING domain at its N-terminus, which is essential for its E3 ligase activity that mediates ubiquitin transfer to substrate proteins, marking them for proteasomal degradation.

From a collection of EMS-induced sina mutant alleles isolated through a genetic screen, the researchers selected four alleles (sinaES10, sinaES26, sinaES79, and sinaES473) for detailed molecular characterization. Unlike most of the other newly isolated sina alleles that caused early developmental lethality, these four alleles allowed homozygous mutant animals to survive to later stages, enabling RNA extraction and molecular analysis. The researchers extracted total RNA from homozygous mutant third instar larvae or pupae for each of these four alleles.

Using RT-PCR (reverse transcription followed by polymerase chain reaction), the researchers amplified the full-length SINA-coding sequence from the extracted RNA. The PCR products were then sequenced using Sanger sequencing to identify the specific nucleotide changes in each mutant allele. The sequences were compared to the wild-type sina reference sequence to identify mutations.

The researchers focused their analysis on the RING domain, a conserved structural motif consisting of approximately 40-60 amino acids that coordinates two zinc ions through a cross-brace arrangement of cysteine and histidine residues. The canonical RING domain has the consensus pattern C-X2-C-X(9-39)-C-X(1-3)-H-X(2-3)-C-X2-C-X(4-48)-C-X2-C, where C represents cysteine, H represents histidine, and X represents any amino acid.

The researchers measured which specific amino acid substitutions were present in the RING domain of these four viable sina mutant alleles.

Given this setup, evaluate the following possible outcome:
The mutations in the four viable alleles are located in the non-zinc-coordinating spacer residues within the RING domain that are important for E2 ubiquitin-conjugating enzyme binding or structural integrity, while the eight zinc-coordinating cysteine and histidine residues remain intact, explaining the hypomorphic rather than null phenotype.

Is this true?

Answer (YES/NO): NO